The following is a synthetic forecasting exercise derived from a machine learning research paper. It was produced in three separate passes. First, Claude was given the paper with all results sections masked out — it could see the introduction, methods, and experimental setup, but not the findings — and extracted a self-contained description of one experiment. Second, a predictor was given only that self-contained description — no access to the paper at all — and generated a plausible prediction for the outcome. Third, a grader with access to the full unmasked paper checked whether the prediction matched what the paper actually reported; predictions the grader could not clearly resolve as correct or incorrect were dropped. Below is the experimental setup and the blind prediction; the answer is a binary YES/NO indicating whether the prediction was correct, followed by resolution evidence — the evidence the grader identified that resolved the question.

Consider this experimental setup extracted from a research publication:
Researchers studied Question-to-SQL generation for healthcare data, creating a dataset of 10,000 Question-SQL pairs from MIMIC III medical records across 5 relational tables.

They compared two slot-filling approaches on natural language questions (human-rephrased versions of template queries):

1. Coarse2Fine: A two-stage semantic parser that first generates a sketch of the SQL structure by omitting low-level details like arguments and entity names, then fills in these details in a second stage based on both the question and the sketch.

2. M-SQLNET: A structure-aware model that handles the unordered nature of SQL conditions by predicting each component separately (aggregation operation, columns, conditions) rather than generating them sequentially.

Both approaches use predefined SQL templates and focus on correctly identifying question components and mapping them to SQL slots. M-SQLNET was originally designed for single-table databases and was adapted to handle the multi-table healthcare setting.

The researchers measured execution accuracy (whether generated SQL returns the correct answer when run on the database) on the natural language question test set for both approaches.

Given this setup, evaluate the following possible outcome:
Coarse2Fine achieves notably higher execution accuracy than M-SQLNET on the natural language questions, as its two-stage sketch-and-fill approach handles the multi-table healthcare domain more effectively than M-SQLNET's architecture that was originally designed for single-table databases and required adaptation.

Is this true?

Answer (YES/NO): YES